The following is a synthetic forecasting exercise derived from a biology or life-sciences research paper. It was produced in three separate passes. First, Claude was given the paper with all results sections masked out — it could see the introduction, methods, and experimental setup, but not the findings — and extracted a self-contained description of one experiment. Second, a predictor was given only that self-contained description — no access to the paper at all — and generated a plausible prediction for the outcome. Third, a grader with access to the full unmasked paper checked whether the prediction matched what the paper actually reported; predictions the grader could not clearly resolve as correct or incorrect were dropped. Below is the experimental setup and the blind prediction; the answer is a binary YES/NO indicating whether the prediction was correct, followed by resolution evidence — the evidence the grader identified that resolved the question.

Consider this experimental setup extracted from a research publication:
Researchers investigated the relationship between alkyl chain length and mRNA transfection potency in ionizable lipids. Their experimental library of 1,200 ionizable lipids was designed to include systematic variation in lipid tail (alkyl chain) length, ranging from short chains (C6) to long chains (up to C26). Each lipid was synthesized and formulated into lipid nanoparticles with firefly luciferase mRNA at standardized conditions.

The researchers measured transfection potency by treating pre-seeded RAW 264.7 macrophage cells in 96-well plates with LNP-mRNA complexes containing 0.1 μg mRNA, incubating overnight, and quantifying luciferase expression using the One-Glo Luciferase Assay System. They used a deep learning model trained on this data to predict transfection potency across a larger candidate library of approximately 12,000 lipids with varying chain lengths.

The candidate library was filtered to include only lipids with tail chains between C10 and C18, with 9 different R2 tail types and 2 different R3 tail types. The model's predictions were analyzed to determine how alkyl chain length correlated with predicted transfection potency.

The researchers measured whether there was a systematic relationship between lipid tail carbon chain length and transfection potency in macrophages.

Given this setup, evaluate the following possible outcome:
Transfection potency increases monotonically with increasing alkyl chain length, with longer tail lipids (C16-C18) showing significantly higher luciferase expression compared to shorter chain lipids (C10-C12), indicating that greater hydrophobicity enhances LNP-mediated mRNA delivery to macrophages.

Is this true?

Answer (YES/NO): NO